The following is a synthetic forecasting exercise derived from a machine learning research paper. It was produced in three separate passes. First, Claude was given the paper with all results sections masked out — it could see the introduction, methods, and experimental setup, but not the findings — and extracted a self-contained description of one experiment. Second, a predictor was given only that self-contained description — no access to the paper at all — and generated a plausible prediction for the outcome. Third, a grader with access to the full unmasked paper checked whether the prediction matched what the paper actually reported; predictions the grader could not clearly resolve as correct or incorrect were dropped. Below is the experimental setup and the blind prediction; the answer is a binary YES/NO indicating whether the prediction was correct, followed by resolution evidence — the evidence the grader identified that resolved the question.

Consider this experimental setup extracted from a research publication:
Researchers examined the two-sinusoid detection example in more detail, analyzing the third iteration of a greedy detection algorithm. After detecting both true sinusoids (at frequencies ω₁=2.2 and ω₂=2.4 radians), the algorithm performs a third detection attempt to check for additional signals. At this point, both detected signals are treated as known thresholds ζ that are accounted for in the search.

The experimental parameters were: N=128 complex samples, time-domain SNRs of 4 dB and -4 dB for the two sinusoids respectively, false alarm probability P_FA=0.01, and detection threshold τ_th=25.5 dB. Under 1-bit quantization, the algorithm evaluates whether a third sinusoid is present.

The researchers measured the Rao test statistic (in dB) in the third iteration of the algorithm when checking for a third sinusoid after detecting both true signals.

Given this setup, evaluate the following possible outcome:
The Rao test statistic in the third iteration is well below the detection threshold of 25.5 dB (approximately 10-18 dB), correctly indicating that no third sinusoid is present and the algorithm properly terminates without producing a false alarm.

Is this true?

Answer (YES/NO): NO